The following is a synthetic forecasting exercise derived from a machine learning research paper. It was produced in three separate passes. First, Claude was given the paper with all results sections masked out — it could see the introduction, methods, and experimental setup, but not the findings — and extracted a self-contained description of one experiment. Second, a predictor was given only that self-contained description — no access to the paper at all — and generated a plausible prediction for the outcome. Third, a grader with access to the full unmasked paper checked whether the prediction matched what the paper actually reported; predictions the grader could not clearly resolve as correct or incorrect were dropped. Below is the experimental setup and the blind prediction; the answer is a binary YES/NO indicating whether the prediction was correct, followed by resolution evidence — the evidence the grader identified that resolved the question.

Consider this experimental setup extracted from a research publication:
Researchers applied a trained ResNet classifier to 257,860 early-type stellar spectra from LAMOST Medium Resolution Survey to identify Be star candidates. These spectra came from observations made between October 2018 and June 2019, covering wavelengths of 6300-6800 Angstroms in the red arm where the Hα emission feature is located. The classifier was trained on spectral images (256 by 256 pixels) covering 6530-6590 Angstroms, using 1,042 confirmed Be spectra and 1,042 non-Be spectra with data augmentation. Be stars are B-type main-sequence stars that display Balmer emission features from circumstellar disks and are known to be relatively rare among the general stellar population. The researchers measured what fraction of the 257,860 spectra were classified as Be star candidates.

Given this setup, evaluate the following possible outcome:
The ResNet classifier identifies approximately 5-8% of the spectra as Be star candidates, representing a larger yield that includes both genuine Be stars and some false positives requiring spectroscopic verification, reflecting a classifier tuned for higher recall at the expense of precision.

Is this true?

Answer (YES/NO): NO